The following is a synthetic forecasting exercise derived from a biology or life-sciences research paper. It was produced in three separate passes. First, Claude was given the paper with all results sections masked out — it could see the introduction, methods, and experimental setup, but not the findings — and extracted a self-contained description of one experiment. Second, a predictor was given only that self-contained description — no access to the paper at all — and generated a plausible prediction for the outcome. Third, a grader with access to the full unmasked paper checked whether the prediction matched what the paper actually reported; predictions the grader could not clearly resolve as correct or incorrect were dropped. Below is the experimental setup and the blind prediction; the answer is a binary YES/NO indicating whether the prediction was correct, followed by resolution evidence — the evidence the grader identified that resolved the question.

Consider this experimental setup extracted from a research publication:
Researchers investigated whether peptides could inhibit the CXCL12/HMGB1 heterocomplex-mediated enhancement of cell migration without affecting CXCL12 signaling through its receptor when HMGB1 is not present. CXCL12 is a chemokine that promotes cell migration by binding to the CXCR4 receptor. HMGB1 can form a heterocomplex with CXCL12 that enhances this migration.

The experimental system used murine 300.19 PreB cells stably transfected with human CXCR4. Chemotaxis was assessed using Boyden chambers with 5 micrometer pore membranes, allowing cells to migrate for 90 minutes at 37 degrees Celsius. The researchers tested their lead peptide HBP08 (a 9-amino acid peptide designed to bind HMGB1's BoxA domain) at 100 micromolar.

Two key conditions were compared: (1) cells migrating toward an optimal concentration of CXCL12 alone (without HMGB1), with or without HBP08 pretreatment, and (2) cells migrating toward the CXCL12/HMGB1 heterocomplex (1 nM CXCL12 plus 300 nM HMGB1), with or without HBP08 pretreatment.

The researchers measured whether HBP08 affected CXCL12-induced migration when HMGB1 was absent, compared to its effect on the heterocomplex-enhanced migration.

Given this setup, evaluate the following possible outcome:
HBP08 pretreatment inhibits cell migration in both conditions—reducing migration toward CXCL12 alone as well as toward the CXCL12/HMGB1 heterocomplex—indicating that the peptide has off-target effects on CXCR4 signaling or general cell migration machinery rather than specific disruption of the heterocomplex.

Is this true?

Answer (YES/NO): NO